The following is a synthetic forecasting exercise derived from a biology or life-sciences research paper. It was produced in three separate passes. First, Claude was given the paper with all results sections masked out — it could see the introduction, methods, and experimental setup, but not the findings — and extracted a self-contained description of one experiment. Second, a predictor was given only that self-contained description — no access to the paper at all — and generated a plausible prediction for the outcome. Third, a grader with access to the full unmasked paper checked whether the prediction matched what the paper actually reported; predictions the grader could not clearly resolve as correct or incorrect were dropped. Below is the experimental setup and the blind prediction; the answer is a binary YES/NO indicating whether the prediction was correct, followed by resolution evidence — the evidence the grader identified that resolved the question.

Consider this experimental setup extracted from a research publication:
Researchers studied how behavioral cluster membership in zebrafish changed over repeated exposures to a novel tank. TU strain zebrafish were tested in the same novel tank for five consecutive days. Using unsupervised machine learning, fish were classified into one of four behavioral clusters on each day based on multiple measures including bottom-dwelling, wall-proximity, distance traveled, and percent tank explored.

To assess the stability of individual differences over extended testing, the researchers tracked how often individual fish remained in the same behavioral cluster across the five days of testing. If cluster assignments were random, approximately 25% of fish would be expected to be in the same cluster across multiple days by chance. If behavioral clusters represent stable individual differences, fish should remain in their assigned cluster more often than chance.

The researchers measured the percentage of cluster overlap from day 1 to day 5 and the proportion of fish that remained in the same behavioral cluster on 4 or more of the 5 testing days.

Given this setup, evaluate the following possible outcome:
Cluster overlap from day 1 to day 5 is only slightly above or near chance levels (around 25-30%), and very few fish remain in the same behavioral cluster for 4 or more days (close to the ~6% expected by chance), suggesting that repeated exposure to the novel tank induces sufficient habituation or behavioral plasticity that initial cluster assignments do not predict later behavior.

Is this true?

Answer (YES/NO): NO